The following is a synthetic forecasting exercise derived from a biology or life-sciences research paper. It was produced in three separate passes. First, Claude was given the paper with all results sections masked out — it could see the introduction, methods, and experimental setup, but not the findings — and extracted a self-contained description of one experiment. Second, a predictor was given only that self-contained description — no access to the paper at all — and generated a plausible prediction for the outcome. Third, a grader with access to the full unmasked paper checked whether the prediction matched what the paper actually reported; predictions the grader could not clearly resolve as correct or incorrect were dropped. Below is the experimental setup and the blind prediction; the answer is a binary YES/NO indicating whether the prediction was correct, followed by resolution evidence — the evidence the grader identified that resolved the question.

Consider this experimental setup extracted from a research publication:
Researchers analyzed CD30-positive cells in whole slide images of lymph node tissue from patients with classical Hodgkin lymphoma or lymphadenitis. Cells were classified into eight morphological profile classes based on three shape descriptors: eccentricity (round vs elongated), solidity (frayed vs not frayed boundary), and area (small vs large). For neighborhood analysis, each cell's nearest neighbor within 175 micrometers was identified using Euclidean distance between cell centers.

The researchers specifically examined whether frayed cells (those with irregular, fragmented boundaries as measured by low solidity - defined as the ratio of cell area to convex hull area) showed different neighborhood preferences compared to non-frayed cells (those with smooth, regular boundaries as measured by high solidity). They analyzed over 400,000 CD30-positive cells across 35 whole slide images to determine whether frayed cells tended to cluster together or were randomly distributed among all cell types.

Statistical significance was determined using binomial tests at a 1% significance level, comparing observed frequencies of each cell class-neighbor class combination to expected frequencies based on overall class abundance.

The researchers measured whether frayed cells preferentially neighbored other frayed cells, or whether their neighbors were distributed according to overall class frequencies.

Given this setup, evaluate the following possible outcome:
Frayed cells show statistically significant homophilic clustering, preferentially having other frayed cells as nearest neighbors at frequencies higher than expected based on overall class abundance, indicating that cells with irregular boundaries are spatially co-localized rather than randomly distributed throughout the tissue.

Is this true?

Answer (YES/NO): YES